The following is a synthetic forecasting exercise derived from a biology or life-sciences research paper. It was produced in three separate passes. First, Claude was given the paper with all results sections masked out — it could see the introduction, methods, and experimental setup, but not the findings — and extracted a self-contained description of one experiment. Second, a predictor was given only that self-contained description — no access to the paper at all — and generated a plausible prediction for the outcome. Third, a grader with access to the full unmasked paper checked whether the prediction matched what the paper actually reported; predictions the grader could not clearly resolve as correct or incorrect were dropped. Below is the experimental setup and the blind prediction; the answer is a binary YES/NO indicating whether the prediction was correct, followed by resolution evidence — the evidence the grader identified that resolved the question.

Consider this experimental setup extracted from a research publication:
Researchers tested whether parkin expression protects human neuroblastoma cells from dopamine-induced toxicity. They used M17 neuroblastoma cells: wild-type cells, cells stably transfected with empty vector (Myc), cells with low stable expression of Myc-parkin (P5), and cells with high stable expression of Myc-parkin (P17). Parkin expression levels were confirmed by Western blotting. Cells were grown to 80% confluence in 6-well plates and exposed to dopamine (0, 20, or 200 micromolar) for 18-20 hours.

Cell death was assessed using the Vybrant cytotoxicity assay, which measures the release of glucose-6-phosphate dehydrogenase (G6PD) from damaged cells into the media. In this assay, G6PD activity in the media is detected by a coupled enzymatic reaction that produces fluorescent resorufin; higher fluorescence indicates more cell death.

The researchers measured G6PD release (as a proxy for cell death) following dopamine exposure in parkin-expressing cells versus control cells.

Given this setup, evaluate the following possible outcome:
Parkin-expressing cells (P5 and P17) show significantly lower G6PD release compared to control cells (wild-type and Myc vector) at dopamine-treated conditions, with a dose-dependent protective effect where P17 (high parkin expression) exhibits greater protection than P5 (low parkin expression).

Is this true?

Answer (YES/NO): YES